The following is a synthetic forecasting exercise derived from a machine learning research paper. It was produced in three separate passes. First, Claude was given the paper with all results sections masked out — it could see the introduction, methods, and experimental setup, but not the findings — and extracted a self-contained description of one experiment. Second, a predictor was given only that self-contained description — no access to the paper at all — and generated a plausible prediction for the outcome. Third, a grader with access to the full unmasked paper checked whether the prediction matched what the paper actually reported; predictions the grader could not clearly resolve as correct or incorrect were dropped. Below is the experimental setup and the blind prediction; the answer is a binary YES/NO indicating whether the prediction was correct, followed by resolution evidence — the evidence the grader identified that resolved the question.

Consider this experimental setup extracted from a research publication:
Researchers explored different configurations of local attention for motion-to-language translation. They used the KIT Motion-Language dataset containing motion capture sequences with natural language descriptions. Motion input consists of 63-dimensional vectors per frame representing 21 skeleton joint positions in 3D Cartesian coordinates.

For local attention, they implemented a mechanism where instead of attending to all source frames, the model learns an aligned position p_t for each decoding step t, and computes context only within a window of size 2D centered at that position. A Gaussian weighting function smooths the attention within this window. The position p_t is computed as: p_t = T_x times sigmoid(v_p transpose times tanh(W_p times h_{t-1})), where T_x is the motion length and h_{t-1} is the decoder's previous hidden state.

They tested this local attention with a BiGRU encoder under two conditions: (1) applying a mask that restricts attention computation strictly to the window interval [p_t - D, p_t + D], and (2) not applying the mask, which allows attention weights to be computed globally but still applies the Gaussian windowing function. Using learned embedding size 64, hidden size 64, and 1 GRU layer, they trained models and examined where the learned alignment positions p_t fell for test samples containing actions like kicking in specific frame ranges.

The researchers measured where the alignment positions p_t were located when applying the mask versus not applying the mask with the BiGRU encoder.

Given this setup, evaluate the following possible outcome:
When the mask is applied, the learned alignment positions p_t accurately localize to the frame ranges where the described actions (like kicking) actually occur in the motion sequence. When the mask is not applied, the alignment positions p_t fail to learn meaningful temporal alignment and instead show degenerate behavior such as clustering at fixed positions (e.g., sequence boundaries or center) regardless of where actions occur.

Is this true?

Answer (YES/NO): NO